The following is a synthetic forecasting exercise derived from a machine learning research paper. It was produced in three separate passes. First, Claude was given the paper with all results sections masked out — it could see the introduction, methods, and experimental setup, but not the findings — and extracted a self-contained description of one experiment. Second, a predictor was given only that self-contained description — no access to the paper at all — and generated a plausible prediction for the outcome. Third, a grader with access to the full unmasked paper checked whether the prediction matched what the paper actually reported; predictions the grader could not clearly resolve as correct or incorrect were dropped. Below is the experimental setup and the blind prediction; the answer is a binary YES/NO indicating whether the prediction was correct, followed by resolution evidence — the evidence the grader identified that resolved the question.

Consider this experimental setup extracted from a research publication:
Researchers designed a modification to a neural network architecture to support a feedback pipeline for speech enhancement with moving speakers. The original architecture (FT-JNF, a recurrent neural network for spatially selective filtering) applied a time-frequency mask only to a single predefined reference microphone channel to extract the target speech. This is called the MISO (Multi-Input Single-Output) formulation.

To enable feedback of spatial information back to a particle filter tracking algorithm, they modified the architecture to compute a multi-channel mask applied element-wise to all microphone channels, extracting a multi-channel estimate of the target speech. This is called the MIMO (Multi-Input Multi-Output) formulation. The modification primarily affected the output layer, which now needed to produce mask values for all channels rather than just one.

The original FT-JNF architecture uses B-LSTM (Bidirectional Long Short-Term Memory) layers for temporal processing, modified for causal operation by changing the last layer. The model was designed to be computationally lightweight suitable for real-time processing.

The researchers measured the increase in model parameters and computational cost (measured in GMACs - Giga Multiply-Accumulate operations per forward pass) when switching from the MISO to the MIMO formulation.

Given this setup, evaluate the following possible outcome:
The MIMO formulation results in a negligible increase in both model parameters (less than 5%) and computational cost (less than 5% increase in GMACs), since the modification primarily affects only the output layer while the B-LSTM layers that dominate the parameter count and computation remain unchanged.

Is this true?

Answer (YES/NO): YES